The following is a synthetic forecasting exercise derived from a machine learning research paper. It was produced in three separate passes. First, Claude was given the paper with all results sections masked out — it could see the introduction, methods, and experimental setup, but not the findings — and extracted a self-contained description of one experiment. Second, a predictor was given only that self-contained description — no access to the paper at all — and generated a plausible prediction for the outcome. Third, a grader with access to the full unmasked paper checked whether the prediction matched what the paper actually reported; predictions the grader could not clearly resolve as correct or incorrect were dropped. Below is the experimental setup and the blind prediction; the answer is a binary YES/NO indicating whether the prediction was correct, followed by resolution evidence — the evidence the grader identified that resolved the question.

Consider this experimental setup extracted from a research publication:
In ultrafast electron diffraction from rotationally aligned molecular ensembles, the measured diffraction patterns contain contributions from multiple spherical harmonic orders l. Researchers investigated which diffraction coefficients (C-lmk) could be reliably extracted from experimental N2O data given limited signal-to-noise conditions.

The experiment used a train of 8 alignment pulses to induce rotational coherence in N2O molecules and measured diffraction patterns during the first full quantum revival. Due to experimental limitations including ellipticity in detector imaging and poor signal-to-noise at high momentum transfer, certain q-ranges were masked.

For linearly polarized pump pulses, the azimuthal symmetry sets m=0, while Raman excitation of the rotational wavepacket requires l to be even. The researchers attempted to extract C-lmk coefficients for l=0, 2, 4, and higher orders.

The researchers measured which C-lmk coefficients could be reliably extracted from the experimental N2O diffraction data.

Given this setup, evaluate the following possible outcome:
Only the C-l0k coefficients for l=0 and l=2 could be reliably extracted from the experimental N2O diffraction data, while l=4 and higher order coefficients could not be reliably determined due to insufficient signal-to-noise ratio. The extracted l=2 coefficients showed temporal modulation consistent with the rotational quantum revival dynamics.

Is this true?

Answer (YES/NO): NO